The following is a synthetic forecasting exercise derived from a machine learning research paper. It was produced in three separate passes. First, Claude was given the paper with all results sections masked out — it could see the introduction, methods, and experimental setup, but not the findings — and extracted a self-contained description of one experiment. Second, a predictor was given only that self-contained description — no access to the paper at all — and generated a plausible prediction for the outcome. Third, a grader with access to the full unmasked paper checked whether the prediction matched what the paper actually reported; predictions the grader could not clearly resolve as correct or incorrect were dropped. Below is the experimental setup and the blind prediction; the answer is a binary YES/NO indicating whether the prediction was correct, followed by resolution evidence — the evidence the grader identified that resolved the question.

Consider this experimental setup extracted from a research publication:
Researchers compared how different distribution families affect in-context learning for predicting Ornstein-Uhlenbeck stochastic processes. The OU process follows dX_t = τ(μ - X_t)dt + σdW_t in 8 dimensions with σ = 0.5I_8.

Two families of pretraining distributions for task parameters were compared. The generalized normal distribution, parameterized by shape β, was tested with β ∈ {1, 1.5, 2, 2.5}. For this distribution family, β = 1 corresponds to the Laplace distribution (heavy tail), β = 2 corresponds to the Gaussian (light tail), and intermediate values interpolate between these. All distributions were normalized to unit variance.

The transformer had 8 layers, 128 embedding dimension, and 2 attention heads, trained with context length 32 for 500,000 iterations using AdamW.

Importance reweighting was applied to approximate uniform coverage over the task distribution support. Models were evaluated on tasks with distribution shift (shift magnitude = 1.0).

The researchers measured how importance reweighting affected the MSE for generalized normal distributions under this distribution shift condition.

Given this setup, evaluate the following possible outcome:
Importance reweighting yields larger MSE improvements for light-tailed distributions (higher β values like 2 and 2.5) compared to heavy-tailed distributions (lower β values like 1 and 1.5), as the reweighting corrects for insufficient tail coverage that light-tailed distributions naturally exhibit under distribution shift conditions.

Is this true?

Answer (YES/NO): NO